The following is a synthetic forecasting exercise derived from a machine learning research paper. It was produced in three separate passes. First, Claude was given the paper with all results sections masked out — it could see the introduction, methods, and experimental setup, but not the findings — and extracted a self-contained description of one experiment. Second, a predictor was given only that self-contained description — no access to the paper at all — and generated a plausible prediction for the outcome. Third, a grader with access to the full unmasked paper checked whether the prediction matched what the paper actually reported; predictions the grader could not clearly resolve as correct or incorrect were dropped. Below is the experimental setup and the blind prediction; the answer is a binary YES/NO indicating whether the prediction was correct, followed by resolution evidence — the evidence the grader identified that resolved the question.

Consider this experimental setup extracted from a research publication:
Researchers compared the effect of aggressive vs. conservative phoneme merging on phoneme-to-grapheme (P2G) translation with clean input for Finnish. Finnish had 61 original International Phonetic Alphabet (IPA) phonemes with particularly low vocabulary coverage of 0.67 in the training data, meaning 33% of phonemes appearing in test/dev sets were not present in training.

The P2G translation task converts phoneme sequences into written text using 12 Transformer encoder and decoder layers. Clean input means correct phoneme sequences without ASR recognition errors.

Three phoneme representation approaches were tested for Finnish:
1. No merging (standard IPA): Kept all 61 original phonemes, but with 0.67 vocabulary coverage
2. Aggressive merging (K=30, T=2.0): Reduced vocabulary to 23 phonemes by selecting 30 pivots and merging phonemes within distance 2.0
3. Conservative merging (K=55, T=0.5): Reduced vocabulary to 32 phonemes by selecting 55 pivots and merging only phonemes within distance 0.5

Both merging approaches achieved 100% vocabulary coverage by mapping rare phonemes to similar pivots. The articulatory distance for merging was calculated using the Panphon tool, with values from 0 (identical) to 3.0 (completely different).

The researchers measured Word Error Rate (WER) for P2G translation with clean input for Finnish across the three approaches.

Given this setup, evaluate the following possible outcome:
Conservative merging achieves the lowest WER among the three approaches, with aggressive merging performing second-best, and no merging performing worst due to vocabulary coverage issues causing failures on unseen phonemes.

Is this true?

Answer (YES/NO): NO